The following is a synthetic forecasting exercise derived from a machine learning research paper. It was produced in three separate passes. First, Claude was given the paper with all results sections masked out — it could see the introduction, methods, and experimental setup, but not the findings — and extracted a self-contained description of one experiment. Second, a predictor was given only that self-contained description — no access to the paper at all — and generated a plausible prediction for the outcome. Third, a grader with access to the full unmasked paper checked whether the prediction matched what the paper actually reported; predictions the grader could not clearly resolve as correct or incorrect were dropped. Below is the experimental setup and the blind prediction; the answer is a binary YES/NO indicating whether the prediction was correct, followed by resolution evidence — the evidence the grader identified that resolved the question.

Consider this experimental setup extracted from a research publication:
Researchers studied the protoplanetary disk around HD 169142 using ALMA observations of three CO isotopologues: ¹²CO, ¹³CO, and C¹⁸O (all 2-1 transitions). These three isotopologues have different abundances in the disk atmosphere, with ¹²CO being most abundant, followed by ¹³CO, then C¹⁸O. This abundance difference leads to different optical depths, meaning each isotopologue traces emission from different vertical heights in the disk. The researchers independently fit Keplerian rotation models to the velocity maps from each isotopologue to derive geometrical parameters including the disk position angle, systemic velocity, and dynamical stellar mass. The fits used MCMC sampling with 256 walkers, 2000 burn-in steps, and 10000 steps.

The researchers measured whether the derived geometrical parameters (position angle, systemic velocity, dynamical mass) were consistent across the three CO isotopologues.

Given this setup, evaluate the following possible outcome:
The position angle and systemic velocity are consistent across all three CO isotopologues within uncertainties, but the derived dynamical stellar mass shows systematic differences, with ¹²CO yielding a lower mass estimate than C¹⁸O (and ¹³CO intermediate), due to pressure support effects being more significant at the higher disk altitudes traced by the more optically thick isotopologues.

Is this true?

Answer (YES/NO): NO